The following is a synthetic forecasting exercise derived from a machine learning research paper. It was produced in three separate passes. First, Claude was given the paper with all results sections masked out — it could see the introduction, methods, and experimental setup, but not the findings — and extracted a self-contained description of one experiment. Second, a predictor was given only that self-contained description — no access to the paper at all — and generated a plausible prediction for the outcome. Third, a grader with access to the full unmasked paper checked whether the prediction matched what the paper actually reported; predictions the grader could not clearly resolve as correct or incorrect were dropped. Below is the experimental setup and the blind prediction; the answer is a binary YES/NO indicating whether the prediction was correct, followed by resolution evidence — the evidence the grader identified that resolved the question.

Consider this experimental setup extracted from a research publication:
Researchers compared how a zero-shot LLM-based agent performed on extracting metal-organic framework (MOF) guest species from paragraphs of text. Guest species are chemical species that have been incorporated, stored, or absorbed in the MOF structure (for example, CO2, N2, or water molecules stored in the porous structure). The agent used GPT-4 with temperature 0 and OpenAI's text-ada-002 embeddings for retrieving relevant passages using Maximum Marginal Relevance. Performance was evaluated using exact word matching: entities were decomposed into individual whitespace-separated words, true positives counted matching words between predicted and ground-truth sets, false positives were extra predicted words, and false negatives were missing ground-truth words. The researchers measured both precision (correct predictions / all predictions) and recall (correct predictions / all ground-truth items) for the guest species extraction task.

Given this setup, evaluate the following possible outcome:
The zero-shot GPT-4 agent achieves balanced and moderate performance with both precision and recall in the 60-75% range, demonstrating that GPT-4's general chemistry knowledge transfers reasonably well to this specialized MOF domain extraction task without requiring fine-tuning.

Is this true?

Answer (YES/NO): NO